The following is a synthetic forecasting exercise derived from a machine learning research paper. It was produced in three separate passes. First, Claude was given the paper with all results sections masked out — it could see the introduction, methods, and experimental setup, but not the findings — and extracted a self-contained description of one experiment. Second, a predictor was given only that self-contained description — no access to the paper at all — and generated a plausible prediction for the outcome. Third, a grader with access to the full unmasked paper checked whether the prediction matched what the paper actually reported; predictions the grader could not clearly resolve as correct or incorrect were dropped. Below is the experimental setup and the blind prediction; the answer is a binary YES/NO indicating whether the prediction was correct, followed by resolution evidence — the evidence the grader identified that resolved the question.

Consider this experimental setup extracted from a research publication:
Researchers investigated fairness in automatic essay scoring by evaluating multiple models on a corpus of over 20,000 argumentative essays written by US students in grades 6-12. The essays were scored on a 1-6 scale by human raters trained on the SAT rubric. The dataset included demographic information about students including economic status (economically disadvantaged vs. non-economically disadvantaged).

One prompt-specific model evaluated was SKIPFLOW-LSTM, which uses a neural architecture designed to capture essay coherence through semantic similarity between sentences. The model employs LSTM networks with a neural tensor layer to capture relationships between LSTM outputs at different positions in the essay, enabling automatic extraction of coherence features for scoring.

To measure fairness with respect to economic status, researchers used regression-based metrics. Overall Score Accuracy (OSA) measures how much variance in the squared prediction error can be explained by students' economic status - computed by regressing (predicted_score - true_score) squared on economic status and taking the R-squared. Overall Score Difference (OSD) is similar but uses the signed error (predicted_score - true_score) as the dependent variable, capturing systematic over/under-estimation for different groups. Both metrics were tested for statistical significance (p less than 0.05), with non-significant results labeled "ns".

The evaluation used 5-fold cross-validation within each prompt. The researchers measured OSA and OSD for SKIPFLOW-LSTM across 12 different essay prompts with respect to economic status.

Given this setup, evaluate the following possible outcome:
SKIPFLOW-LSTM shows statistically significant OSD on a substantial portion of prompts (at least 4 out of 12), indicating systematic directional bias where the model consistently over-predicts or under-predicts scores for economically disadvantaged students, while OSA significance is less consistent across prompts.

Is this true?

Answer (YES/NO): NO